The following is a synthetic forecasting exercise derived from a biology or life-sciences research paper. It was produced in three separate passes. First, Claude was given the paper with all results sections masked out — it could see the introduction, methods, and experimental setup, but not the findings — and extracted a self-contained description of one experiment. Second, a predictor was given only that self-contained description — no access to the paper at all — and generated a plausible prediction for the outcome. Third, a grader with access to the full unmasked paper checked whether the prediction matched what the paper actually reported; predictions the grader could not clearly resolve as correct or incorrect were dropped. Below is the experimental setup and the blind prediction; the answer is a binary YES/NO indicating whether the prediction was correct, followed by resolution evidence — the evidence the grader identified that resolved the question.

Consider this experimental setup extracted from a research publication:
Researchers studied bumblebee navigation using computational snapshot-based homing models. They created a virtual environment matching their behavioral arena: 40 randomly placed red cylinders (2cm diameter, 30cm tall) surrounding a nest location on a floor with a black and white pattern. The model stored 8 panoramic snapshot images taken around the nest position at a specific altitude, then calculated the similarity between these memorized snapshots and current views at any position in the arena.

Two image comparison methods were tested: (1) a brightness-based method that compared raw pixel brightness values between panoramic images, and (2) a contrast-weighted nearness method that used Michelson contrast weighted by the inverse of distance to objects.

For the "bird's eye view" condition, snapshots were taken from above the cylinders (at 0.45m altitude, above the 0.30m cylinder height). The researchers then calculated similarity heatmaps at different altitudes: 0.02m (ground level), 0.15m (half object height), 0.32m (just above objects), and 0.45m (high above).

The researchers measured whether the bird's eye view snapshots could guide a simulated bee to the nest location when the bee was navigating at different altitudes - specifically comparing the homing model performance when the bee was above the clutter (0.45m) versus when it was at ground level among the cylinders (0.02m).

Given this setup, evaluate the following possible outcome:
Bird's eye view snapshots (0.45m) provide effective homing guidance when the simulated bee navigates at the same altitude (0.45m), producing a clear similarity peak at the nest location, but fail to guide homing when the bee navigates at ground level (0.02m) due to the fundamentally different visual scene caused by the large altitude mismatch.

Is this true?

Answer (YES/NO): YES